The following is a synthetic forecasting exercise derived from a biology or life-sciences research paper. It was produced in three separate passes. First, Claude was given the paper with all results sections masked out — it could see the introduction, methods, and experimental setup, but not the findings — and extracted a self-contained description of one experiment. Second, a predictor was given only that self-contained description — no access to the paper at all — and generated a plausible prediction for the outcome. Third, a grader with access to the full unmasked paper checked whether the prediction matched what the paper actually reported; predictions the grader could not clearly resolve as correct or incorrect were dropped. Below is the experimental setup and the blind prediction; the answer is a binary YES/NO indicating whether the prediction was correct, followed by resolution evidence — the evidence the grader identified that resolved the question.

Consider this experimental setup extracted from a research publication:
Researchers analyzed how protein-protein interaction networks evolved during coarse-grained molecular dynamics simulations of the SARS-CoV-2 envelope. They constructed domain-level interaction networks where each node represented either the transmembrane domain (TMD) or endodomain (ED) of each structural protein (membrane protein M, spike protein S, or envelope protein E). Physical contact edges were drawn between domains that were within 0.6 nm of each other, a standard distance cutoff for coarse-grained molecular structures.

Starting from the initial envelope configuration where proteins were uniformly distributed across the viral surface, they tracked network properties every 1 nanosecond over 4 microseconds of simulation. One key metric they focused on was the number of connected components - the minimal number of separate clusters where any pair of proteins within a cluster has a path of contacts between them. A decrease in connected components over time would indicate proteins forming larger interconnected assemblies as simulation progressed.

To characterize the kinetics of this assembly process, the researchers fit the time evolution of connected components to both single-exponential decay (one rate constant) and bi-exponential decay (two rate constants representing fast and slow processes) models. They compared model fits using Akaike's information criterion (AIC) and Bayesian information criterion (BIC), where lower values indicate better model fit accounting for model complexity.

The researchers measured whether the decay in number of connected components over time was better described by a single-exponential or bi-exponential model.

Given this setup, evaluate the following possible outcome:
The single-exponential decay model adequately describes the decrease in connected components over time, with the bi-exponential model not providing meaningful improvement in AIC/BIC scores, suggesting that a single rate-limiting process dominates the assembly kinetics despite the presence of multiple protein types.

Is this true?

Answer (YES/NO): NO